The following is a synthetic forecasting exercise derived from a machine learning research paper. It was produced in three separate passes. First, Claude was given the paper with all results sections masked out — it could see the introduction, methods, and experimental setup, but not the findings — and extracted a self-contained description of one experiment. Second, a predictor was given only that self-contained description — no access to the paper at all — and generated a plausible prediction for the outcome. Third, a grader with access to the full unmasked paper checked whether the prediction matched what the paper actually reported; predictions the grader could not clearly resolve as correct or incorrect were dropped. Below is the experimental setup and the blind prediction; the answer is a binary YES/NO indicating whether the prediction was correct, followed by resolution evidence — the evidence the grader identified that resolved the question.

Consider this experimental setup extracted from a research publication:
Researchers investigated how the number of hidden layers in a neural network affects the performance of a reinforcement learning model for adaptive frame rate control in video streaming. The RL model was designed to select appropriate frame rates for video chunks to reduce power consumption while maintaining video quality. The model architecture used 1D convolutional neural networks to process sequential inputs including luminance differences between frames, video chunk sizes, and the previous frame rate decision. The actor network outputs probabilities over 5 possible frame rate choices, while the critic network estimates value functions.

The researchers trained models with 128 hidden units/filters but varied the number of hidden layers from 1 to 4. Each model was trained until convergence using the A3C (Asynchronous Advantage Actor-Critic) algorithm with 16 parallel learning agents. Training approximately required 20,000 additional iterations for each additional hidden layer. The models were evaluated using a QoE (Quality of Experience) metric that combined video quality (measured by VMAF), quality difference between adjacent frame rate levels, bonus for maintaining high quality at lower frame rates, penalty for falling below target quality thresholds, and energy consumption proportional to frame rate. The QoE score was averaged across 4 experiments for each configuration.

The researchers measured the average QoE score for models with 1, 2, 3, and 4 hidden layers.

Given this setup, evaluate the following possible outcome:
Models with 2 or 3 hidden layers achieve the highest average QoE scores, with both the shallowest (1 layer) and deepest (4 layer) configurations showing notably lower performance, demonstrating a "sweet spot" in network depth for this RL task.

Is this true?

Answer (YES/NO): NO